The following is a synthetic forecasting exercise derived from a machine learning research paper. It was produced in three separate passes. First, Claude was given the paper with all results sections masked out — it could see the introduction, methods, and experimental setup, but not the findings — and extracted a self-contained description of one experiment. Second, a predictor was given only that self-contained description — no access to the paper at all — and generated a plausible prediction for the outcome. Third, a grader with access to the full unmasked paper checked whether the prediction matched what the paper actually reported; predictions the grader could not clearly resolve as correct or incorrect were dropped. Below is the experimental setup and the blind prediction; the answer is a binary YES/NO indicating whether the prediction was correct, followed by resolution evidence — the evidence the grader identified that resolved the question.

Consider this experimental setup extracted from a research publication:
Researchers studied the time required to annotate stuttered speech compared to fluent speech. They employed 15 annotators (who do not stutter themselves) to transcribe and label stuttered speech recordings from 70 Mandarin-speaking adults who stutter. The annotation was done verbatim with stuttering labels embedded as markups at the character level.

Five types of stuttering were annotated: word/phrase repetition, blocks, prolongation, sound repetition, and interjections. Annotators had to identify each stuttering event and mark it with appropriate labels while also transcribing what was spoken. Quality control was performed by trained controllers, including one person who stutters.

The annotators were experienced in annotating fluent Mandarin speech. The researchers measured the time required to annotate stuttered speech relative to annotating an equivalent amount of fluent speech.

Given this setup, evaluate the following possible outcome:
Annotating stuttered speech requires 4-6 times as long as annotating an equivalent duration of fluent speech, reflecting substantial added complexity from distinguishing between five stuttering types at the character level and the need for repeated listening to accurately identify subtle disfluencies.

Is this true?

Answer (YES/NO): NO